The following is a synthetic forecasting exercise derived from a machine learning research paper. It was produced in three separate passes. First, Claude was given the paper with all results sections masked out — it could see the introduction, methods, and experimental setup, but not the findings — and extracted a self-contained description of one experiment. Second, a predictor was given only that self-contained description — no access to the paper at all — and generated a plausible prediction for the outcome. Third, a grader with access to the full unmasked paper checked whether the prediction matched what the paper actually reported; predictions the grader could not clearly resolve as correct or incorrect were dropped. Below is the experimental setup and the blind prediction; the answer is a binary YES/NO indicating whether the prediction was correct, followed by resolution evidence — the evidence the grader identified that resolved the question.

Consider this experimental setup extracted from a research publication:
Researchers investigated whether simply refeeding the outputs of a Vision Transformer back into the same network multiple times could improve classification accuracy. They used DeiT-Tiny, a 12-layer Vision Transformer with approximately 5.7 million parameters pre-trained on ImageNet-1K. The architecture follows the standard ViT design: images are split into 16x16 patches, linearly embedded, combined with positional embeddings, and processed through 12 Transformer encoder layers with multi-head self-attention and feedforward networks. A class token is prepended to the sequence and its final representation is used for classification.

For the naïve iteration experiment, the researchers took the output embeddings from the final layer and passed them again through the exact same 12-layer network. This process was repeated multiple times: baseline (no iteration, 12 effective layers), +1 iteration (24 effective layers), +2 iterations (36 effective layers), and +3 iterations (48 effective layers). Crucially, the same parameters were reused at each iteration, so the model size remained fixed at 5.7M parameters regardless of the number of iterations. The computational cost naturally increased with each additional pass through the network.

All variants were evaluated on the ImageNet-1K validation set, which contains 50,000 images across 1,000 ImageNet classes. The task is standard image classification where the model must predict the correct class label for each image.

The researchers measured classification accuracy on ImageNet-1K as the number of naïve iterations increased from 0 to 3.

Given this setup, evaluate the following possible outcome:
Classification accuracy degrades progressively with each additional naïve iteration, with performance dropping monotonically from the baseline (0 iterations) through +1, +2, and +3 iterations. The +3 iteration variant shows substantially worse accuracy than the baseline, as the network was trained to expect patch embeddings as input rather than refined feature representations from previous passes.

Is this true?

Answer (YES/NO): NO